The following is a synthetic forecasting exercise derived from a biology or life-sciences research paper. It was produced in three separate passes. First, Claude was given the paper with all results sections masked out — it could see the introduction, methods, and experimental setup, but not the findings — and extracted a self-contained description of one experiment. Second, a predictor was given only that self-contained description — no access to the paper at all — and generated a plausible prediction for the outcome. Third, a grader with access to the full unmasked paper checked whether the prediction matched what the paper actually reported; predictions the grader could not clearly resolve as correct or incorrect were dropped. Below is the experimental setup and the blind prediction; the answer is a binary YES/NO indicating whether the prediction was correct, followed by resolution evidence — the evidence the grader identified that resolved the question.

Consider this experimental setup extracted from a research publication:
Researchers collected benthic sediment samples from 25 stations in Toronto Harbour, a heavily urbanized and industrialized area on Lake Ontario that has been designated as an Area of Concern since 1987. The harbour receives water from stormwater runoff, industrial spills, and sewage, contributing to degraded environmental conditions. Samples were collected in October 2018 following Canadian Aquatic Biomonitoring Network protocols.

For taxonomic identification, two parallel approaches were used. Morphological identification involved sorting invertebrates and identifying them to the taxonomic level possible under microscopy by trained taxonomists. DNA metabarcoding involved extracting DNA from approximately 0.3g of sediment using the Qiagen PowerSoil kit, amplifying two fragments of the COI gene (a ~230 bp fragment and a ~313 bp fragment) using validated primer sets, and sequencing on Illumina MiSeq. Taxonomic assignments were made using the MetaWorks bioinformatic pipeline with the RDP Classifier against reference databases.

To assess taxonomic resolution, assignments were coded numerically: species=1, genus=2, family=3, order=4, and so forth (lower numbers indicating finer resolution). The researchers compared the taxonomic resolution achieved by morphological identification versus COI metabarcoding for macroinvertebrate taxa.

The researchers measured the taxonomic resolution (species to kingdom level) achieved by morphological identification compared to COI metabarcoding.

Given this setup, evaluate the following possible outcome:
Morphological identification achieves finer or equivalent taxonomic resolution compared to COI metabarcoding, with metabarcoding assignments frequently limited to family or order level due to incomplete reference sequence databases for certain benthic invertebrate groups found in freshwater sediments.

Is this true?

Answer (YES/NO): NO